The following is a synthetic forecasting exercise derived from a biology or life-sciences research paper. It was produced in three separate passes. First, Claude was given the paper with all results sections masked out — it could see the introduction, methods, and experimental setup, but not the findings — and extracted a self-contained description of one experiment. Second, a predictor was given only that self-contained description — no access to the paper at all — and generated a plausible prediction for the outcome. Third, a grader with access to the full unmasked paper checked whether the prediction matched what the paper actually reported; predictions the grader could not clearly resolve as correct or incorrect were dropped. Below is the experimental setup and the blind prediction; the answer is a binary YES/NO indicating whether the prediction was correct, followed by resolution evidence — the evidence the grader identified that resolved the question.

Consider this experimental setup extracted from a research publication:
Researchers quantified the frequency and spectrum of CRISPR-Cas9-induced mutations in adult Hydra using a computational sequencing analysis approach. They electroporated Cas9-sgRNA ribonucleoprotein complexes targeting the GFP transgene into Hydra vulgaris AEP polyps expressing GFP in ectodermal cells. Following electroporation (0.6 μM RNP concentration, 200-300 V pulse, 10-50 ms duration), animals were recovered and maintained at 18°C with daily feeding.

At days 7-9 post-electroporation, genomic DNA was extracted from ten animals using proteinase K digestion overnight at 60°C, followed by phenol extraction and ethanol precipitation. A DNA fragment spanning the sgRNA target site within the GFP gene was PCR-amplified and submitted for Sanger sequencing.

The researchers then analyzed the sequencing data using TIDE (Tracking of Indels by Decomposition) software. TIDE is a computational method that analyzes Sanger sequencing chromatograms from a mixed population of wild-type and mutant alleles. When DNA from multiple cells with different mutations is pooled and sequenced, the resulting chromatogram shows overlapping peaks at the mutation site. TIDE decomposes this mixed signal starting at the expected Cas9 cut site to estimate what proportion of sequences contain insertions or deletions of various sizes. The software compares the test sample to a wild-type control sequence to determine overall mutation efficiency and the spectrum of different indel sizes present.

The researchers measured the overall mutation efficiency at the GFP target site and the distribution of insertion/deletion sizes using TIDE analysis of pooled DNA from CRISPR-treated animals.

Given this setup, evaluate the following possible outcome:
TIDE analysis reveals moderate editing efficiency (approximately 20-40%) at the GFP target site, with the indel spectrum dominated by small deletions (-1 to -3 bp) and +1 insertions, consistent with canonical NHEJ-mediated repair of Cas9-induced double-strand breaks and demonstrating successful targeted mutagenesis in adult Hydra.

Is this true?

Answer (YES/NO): NO